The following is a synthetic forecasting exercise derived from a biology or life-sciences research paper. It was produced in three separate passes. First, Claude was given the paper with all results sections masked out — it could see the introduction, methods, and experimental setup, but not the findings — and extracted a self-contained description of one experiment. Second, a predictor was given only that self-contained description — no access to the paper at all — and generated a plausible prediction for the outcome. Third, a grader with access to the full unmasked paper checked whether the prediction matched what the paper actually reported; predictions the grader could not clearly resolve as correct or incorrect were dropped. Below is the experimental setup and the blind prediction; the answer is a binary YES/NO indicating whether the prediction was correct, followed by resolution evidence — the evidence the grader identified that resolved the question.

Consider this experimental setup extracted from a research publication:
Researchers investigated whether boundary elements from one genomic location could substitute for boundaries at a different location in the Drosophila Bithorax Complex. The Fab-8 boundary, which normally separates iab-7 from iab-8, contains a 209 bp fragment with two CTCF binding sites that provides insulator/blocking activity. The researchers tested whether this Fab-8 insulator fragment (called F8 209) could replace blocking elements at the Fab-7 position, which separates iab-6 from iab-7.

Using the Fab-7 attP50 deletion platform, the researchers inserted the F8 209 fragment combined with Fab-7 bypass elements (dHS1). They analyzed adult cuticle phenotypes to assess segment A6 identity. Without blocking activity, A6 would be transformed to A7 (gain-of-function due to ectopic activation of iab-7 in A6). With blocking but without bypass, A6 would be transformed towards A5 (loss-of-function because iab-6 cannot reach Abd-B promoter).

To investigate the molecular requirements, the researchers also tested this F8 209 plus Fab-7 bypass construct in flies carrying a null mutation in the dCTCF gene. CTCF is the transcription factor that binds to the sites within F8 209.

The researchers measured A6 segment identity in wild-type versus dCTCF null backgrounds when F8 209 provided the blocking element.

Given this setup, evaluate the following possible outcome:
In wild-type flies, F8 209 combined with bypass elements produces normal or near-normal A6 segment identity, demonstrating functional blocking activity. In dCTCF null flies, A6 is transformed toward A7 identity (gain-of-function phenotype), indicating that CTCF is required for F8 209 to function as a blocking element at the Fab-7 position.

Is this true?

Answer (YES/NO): NO